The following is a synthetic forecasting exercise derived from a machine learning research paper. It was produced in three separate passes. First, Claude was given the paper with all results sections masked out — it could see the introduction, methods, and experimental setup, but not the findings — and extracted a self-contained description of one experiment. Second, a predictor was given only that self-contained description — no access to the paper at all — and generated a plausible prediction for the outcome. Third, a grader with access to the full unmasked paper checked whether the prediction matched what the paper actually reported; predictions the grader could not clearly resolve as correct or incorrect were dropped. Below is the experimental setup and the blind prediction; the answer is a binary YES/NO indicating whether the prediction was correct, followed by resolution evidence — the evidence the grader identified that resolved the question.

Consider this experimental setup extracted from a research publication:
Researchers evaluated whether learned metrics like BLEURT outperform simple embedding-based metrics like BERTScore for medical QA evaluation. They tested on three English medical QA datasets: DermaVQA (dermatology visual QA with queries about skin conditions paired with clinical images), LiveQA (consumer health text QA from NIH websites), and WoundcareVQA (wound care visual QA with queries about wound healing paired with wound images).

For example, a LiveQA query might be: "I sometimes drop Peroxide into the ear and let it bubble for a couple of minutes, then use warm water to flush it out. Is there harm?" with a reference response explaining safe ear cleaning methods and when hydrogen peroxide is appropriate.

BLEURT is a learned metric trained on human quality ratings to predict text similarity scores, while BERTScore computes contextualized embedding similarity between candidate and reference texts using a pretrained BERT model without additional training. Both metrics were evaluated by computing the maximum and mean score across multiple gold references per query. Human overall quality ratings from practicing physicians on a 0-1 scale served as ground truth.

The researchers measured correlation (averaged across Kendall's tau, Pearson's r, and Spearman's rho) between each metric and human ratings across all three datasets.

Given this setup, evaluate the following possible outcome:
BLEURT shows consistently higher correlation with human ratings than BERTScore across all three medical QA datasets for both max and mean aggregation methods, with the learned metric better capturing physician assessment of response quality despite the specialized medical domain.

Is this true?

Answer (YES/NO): NO